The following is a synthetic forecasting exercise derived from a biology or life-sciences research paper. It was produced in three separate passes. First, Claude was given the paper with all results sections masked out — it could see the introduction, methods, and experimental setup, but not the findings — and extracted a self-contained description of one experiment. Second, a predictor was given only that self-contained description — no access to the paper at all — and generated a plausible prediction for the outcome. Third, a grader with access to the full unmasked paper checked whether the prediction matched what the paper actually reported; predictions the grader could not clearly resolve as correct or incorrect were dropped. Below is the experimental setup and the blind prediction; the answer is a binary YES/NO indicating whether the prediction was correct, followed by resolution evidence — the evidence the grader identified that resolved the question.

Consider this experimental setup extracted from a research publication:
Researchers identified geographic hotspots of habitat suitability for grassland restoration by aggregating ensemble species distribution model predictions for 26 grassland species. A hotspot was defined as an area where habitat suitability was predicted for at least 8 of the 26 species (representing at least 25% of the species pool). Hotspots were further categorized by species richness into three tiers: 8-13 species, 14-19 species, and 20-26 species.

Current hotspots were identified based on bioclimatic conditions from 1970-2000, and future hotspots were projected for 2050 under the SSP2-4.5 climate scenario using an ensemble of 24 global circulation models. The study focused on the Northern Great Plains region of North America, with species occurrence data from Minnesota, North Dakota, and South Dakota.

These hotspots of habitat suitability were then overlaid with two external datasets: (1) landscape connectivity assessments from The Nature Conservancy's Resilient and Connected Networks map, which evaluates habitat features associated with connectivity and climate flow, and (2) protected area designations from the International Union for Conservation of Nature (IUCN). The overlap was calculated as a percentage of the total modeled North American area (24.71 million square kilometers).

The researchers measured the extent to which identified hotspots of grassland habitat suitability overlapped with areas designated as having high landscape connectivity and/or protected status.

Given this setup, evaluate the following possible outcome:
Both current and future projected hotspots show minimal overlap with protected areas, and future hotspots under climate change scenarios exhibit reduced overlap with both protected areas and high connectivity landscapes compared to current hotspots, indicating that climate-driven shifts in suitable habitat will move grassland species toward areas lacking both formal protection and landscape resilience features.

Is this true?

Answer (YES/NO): NO